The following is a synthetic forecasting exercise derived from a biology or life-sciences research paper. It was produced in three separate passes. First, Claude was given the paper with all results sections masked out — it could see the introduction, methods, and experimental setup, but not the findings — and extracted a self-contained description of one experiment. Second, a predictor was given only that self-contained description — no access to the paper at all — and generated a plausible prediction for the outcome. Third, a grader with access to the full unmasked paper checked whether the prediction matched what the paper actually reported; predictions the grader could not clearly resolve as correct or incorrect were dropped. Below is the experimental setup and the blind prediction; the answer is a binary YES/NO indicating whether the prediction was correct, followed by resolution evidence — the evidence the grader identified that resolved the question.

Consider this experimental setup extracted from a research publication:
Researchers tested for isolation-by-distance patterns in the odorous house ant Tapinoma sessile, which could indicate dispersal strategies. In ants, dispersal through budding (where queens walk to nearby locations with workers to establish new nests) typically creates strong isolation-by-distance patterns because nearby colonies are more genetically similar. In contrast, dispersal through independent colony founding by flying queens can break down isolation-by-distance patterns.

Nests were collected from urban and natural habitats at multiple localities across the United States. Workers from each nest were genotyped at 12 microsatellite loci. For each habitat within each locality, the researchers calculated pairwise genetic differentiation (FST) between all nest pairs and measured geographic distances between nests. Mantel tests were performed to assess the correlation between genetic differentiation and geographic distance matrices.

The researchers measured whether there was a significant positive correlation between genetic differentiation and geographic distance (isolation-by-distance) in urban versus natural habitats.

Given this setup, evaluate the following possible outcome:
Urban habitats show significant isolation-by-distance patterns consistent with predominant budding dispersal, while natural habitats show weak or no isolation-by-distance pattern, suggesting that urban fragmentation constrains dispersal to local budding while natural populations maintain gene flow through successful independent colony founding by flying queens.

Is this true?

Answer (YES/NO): NO